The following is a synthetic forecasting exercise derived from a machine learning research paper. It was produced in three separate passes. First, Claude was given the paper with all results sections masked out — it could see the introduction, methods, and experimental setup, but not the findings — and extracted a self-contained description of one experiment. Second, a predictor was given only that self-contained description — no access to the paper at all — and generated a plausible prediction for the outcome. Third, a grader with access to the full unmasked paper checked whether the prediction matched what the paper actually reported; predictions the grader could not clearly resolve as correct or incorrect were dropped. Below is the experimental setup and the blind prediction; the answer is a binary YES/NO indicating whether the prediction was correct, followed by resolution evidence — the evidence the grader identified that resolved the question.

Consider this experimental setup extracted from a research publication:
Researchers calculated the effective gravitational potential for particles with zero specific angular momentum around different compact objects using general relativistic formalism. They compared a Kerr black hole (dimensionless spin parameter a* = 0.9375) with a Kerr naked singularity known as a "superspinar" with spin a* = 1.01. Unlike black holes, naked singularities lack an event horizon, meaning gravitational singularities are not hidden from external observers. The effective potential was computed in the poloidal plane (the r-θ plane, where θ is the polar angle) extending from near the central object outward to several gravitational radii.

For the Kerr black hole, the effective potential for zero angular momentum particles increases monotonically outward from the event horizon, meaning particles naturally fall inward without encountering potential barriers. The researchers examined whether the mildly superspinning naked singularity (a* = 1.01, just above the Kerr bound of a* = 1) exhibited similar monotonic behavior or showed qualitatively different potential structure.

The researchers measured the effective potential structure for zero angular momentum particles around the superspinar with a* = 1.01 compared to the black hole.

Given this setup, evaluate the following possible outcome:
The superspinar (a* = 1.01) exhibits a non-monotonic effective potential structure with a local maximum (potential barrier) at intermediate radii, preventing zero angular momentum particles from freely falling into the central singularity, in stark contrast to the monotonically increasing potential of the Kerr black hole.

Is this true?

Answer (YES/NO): NO